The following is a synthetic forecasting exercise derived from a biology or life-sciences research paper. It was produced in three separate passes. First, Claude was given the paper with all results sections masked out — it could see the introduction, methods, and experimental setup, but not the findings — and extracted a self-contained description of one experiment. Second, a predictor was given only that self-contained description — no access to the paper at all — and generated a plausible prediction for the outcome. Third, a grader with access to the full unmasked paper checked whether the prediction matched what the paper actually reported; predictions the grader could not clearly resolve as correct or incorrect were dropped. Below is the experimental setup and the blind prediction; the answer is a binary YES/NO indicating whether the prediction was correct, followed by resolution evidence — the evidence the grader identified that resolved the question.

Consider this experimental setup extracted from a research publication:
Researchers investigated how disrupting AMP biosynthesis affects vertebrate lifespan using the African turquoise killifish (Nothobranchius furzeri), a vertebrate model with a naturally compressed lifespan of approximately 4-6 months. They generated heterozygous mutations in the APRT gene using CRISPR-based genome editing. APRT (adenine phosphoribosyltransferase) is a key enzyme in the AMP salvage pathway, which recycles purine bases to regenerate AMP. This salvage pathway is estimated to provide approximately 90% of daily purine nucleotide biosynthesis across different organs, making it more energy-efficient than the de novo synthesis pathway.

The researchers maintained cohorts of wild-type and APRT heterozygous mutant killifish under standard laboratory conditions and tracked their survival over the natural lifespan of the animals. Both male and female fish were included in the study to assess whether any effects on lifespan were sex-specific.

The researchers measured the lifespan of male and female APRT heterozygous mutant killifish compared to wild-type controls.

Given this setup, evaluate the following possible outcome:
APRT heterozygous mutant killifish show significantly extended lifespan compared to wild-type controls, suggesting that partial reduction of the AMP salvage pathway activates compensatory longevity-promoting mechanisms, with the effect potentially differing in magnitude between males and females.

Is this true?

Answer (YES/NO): NO